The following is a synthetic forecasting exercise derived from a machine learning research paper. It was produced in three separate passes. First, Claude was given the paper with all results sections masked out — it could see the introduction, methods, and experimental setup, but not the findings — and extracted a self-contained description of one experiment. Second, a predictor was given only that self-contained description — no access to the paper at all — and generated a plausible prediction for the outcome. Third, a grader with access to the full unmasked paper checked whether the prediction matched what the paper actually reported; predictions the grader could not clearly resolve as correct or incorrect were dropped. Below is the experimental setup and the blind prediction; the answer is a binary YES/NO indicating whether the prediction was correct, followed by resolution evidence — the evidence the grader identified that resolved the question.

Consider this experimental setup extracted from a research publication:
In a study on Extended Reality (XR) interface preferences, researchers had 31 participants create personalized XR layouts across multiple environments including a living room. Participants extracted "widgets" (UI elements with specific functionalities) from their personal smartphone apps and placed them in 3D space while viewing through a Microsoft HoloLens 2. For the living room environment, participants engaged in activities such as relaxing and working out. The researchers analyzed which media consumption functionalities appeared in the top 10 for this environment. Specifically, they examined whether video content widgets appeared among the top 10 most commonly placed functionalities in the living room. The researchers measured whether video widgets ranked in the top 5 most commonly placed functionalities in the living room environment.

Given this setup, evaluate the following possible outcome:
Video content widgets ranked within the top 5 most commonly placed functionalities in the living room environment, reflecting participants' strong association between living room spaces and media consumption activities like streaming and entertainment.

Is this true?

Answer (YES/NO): YES